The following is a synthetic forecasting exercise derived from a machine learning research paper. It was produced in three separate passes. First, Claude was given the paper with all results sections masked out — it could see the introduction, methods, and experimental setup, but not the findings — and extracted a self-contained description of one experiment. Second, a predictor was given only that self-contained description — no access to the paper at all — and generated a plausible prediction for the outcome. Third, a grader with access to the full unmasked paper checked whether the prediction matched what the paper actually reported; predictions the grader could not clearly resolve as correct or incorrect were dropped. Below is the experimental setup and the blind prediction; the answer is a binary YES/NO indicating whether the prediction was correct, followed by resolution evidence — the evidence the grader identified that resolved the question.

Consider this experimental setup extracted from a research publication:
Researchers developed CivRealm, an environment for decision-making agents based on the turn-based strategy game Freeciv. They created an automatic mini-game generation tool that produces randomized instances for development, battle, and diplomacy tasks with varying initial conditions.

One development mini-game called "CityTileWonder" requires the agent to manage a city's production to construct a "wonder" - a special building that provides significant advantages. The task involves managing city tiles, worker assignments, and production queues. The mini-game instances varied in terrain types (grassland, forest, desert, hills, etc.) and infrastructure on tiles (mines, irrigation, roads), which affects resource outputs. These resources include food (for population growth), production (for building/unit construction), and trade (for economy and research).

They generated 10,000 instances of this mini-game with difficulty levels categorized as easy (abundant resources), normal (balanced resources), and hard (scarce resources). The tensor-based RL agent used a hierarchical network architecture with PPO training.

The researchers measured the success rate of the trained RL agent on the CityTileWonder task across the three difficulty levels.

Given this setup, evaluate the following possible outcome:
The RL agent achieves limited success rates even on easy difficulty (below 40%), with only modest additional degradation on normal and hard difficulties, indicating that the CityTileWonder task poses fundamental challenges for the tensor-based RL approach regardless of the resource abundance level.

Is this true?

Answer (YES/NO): NO